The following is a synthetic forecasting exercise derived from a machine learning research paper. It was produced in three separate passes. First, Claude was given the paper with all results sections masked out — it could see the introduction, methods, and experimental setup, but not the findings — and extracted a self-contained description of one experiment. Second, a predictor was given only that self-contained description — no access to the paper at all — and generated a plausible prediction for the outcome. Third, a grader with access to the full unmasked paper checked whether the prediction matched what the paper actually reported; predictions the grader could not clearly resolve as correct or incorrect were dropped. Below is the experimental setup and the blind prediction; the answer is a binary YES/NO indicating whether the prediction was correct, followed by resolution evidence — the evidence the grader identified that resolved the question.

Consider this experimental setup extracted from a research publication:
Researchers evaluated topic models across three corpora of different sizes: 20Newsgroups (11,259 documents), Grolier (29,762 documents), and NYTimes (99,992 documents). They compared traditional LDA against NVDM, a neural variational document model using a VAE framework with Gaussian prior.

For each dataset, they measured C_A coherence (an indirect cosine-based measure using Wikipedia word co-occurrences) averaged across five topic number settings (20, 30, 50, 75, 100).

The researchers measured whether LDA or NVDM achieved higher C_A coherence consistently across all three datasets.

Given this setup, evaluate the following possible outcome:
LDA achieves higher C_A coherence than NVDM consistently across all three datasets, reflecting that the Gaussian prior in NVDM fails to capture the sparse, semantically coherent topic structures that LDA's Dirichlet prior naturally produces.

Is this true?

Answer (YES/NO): YES